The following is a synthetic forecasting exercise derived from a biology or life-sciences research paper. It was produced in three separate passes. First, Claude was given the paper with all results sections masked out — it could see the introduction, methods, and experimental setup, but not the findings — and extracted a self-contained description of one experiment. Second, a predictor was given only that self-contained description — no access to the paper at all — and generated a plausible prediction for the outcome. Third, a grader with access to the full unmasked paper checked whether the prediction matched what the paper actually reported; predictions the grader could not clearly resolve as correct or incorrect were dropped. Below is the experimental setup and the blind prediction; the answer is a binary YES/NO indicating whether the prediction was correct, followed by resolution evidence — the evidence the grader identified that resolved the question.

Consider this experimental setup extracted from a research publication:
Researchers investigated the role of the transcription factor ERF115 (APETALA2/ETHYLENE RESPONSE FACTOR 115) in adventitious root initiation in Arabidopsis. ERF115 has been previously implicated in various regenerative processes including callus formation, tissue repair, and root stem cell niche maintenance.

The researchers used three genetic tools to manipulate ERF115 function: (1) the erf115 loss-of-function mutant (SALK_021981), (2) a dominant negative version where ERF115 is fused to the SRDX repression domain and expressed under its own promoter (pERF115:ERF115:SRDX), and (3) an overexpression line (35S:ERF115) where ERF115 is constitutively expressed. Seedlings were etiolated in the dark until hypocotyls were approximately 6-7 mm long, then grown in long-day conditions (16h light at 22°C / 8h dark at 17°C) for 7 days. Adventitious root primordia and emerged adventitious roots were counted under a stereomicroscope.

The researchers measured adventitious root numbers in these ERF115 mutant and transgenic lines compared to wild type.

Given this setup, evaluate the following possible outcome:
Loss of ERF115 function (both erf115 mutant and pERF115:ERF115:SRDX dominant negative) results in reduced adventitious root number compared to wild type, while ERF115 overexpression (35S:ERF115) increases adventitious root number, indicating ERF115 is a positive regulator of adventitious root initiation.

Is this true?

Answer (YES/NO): NO